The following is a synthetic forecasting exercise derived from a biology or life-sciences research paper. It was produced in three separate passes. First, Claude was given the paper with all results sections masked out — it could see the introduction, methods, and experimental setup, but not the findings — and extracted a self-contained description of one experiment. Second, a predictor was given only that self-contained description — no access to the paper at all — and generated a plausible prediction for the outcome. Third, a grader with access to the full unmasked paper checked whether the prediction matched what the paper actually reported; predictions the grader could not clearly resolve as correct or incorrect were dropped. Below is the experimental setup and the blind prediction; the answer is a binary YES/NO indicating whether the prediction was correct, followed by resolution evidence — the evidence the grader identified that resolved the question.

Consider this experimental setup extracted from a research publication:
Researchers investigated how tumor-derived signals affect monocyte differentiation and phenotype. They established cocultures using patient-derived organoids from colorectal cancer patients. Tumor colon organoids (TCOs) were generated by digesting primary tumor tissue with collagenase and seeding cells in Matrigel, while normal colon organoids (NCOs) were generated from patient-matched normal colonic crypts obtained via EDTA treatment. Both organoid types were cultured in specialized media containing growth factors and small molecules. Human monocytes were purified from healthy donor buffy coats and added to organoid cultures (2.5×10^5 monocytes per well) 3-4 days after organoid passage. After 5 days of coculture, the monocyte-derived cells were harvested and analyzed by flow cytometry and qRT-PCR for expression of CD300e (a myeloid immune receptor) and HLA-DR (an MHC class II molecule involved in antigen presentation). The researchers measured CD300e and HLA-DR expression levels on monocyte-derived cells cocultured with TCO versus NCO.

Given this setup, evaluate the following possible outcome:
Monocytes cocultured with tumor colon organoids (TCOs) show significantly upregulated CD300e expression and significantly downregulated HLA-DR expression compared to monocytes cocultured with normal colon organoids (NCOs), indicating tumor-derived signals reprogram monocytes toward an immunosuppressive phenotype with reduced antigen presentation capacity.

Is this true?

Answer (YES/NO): YES